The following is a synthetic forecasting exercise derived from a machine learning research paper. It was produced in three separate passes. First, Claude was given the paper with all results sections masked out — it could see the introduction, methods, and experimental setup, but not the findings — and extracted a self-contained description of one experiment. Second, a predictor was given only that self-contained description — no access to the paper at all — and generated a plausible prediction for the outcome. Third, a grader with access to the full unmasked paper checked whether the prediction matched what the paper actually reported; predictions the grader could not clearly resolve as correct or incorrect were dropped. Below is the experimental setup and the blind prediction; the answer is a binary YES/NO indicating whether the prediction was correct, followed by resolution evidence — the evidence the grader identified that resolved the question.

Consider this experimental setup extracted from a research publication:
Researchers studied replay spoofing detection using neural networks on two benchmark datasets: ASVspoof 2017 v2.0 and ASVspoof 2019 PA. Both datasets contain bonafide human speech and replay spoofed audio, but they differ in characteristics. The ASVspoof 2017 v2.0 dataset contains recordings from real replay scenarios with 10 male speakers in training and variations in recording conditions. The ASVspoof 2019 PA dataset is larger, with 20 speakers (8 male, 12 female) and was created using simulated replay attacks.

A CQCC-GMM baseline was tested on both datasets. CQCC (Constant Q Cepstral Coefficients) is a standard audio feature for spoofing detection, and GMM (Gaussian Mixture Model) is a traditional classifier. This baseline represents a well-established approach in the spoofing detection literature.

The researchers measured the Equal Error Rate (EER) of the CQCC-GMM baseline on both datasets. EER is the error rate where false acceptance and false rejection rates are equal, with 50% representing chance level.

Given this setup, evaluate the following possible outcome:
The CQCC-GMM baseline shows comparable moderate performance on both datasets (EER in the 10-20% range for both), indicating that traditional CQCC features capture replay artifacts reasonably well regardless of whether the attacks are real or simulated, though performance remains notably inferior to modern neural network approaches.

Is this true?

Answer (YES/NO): NO